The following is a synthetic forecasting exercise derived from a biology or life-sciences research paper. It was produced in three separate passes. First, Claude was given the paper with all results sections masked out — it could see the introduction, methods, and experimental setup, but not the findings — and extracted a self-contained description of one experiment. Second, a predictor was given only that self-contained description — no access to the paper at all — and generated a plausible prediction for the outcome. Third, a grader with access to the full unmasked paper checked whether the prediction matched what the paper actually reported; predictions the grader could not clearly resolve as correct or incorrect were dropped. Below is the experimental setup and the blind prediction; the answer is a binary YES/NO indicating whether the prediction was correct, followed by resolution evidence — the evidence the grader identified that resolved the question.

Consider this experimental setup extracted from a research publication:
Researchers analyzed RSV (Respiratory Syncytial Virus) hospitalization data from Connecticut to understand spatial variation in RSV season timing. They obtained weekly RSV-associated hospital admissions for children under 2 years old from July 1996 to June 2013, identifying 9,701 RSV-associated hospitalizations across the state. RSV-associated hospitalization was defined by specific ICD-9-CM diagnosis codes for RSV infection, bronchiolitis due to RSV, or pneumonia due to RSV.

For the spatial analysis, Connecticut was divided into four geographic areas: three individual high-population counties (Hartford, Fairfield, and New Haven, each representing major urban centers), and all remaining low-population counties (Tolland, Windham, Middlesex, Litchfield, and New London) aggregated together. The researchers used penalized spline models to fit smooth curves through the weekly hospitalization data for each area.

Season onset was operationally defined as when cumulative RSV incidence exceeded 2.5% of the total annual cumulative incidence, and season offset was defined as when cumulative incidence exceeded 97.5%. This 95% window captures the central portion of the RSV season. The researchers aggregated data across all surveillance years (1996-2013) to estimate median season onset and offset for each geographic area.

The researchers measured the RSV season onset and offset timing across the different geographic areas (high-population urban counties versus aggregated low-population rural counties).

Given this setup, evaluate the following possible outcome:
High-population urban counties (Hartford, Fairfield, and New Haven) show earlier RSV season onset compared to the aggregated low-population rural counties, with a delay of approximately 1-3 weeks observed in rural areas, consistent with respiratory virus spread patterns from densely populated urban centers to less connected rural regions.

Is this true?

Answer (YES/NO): NO